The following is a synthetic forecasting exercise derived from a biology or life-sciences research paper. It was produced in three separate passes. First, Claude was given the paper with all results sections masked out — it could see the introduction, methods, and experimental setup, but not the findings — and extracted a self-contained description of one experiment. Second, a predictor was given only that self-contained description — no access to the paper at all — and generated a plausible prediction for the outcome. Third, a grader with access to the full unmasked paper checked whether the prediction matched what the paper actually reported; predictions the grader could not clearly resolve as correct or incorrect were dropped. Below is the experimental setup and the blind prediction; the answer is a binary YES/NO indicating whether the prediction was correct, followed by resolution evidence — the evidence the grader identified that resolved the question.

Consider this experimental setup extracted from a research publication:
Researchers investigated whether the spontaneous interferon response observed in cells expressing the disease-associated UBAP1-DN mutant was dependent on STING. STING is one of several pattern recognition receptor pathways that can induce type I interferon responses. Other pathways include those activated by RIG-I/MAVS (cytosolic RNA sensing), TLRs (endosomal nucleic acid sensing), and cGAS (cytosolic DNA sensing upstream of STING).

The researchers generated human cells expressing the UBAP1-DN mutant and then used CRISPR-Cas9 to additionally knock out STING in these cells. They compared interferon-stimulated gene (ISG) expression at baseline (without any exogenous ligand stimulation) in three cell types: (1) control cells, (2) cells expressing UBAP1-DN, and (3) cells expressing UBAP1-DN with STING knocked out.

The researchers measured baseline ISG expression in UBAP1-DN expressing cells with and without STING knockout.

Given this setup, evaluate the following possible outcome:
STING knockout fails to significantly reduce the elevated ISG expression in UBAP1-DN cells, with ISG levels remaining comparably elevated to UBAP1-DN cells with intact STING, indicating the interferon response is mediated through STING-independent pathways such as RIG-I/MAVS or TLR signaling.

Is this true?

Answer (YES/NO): NO